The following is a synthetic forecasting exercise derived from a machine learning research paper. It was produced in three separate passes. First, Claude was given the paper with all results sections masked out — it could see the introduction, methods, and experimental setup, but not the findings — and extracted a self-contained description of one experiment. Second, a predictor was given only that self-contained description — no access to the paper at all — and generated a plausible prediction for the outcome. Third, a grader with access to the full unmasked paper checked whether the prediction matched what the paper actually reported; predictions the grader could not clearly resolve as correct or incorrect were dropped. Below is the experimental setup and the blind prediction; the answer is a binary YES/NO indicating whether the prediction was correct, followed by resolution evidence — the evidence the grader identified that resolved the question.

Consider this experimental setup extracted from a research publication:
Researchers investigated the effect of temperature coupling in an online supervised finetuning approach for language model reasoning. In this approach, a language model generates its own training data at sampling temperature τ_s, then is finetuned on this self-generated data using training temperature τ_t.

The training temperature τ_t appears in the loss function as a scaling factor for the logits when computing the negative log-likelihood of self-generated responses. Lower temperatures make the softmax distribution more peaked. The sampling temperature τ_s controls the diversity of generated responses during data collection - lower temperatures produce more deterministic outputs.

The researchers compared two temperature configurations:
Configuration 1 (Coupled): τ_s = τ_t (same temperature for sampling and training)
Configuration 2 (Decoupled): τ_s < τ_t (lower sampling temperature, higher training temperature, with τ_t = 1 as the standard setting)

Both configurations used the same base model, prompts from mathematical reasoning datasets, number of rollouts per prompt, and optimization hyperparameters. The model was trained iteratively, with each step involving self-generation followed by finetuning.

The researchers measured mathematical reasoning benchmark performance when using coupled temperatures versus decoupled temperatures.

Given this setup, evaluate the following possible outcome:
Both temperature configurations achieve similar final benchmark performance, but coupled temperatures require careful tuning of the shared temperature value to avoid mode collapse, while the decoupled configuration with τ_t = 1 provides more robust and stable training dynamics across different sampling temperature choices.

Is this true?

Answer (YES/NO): NO